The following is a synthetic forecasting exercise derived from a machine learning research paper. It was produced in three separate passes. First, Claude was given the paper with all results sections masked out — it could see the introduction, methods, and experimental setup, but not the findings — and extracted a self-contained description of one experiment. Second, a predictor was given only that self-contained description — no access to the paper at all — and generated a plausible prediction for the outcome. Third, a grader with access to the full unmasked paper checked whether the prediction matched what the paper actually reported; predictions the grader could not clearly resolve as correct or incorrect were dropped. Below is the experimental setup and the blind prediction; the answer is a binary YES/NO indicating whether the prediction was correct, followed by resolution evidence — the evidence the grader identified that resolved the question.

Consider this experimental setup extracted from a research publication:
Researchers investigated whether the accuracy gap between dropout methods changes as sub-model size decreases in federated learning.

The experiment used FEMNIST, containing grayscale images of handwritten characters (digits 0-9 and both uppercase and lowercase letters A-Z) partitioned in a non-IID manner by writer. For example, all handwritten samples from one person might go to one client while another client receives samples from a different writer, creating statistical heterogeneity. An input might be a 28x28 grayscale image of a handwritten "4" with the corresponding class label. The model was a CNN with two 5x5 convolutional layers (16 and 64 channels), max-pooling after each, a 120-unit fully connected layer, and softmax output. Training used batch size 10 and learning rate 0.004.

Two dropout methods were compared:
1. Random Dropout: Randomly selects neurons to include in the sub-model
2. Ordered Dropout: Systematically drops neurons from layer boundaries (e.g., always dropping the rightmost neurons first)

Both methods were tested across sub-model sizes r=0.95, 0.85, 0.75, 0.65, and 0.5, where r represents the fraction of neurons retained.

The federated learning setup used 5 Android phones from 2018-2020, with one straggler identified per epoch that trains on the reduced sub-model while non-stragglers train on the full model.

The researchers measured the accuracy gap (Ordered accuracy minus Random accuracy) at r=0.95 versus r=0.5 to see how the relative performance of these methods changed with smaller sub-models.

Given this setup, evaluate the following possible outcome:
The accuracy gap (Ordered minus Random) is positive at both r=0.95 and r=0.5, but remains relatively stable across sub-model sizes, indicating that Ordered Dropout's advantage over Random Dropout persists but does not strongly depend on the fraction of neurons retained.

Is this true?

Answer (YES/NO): NO